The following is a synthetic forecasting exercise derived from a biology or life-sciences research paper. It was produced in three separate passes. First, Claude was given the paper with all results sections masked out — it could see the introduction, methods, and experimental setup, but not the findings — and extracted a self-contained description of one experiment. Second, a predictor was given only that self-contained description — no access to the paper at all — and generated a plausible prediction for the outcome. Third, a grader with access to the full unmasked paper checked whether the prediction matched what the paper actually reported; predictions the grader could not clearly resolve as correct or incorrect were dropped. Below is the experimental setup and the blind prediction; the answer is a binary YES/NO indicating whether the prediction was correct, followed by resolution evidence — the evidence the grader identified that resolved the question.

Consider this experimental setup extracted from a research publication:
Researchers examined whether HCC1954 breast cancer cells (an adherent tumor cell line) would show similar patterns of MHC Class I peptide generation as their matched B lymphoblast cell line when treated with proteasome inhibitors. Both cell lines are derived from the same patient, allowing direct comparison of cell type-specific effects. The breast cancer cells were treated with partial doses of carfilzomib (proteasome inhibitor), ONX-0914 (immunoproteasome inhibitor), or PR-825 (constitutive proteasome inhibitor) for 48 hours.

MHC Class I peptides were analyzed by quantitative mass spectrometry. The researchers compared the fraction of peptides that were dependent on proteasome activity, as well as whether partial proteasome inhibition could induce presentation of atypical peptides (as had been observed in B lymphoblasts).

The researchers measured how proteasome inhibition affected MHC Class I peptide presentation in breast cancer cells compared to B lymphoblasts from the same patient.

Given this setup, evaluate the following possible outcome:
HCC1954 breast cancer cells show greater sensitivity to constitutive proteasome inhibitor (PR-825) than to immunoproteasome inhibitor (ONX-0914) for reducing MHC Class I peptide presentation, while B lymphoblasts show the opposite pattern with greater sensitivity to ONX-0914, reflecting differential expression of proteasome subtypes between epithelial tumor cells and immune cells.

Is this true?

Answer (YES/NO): NO